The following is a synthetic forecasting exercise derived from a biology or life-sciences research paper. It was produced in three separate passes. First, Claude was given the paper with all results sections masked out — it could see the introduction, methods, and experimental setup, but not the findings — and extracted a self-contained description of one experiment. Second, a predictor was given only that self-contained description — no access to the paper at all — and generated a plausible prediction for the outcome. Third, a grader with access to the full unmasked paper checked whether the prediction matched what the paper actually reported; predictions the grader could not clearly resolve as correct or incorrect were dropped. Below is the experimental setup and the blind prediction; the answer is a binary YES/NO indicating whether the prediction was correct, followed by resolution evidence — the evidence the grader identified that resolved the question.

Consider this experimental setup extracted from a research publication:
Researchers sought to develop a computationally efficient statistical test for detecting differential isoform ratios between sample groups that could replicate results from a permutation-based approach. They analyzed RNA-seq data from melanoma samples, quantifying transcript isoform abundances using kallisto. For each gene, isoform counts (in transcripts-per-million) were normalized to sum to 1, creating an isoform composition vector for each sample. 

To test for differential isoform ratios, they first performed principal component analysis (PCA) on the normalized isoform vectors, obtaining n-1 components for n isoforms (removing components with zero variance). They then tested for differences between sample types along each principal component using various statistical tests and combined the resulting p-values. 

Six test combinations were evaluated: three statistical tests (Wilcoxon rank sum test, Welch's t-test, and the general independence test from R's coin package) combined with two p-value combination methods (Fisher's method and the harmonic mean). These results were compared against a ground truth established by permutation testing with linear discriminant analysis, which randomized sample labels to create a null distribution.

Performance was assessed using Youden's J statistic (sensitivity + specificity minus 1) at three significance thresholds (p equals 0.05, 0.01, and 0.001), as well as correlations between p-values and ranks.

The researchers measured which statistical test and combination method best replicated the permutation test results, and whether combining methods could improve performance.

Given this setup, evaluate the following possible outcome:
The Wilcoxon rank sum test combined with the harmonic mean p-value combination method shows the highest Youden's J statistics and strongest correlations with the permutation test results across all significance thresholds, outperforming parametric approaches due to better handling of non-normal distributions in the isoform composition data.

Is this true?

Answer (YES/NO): NO